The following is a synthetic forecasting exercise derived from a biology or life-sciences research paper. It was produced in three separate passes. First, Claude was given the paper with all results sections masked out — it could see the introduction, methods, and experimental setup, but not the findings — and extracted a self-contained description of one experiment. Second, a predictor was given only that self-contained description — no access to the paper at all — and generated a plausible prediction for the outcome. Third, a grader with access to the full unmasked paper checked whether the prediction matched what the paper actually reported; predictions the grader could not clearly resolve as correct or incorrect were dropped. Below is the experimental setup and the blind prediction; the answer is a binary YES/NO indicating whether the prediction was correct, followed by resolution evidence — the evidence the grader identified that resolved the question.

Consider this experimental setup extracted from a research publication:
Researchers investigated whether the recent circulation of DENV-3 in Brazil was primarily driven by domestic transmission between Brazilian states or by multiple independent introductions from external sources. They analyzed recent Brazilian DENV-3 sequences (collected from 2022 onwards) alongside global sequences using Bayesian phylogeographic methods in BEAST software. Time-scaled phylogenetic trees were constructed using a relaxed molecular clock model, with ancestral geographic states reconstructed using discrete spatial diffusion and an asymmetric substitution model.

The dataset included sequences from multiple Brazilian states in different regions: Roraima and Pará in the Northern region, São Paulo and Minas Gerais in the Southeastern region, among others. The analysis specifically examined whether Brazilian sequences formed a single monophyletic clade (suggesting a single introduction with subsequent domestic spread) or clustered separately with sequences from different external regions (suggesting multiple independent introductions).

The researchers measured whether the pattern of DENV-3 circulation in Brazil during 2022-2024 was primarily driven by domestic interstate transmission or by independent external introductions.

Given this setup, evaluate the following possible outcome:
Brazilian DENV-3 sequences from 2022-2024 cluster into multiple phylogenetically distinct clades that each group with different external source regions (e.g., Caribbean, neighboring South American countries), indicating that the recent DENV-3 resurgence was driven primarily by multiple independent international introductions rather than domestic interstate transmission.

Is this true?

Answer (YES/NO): YES